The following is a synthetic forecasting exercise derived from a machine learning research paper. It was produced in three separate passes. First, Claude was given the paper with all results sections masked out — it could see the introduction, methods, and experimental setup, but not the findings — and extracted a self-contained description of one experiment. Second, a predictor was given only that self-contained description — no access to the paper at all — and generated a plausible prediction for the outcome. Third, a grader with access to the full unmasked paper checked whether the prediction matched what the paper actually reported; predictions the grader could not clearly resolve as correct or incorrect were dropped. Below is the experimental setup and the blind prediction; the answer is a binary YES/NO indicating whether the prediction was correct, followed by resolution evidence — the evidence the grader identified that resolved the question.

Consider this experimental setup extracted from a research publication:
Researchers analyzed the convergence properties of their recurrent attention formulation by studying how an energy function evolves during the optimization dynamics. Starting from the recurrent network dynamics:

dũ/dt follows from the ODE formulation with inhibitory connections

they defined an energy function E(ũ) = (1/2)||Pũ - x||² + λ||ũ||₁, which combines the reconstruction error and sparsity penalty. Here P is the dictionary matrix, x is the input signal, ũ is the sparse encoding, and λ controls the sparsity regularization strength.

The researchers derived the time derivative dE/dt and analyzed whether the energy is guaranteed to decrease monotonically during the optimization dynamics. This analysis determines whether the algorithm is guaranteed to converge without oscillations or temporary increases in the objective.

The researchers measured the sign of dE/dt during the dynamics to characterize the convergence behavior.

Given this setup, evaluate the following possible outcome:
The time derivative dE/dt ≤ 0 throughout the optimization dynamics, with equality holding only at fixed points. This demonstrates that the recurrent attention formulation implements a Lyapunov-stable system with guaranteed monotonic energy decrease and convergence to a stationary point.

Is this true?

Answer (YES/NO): NO